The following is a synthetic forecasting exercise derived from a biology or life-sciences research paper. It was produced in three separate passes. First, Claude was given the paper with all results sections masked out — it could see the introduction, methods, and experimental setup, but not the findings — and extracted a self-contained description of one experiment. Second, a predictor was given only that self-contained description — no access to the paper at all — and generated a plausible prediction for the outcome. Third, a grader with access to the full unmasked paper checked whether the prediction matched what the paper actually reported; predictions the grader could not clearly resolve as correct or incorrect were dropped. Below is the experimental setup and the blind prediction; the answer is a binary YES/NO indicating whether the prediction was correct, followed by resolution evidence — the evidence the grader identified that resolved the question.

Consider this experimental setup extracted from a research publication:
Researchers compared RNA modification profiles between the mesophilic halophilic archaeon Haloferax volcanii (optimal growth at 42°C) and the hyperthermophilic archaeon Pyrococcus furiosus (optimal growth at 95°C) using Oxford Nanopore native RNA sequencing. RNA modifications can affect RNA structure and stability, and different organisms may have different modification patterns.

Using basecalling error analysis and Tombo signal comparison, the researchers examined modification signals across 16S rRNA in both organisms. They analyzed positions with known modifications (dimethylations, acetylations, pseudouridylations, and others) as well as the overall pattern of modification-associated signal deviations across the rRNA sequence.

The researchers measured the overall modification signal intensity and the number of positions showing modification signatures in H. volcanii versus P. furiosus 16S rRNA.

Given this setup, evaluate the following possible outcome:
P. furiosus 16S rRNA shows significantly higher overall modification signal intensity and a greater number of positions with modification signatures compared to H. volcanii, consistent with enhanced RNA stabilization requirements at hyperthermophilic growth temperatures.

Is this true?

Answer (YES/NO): YES